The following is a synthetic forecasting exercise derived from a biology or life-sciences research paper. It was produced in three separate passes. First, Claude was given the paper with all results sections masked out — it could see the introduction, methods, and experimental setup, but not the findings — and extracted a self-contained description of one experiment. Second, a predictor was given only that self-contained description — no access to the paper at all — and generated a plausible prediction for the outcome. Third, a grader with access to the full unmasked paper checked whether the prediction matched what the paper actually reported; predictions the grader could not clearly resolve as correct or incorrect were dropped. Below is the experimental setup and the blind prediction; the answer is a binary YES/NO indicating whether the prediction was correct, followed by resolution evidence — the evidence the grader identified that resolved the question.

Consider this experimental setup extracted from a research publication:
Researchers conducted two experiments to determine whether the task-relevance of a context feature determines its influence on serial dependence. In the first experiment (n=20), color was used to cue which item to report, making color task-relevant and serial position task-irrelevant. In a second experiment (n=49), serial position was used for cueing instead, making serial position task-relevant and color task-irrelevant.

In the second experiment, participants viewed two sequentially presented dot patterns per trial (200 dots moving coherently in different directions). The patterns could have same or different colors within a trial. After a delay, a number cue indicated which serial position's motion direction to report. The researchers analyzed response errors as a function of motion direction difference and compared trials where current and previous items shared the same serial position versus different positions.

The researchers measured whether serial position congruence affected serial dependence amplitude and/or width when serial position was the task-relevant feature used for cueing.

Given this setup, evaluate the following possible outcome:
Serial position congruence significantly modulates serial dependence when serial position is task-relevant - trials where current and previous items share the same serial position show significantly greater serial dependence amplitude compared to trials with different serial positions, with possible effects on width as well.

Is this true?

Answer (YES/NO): YES